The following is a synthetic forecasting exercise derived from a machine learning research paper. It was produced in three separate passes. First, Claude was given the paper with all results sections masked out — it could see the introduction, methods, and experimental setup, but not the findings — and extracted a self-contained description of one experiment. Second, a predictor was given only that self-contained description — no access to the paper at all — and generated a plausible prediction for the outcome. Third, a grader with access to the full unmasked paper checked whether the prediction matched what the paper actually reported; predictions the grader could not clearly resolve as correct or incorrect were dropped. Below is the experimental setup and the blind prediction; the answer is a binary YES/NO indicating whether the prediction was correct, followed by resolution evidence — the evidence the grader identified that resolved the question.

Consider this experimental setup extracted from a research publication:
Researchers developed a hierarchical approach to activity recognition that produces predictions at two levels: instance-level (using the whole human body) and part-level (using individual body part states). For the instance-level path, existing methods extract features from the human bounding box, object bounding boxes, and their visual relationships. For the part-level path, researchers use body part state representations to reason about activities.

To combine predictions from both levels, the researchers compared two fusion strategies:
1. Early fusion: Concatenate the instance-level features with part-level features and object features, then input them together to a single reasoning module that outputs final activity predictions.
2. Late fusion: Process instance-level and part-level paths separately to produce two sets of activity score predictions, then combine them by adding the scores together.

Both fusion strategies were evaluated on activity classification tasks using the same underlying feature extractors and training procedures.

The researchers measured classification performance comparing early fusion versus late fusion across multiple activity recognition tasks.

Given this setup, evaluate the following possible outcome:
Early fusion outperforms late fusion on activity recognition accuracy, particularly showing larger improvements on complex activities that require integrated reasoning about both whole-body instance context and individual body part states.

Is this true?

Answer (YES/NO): NO